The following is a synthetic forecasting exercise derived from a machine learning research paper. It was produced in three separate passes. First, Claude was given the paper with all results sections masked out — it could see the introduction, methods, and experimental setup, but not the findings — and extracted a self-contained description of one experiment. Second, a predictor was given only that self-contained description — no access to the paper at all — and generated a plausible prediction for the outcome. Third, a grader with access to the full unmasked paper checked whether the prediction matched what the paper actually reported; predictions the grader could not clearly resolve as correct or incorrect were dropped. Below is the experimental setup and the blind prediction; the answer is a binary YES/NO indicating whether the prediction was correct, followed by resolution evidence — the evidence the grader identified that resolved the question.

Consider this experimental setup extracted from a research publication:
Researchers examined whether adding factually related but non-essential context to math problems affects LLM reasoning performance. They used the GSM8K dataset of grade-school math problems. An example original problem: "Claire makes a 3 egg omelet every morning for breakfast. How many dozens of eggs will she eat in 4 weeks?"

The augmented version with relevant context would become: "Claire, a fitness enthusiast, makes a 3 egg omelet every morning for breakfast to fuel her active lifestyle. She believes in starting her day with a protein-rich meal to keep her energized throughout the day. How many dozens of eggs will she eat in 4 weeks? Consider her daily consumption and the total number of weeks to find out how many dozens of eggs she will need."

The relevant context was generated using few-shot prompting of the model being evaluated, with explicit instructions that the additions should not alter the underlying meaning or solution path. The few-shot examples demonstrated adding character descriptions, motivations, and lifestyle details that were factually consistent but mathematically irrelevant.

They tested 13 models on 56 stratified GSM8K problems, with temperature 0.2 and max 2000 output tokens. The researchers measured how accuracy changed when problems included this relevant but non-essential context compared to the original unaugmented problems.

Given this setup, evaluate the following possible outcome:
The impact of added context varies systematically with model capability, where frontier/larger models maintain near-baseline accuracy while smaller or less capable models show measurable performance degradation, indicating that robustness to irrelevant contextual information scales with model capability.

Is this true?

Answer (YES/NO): NO